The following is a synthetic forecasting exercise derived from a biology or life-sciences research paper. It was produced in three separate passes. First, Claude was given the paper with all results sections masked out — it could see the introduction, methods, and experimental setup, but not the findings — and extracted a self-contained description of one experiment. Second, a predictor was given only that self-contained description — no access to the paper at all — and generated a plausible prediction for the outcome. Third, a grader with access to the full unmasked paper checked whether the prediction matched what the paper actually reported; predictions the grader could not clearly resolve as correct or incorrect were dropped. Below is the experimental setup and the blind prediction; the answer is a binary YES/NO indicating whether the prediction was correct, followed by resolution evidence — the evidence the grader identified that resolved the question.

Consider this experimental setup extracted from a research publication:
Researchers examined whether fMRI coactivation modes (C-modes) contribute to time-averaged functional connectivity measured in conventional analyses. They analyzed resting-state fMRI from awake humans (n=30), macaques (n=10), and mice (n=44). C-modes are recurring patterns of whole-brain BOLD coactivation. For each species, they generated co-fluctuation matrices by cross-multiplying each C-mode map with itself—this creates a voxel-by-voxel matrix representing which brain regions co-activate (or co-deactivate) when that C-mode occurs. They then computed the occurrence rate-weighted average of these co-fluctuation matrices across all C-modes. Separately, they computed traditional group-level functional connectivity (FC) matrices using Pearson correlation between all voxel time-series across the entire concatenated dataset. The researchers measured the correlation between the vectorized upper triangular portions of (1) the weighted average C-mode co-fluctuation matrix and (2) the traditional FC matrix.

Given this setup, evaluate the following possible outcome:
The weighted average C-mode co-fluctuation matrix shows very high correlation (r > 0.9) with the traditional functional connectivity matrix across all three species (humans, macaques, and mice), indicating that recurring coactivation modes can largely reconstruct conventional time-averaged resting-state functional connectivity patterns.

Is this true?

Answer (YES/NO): NO